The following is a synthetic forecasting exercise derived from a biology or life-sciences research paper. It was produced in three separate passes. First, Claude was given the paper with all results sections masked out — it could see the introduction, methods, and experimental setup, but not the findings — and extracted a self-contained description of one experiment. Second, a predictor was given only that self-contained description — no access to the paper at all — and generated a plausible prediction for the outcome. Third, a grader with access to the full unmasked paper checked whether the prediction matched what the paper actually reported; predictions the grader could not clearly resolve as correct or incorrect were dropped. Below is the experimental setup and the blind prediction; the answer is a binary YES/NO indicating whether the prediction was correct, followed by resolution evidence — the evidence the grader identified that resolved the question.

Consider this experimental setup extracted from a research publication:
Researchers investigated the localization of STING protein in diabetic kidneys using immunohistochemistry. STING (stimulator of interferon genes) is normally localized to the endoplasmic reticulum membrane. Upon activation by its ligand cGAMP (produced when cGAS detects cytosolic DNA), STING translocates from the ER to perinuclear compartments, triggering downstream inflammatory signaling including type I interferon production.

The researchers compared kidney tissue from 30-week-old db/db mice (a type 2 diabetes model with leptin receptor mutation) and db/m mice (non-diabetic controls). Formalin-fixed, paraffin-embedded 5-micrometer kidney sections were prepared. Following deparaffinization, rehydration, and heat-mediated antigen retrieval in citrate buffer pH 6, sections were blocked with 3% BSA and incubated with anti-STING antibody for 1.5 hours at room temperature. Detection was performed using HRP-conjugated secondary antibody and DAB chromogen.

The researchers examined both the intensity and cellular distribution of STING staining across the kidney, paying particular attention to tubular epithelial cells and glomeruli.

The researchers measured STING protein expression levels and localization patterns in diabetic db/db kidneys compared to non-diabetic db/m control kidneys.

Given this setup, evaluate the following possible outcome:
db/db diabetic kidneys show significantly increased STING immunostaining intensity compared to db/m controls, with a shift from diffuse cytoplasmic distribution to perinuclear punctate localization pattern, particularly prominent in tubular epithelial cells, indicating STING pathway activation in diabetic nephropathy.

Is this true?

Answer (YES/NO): NO